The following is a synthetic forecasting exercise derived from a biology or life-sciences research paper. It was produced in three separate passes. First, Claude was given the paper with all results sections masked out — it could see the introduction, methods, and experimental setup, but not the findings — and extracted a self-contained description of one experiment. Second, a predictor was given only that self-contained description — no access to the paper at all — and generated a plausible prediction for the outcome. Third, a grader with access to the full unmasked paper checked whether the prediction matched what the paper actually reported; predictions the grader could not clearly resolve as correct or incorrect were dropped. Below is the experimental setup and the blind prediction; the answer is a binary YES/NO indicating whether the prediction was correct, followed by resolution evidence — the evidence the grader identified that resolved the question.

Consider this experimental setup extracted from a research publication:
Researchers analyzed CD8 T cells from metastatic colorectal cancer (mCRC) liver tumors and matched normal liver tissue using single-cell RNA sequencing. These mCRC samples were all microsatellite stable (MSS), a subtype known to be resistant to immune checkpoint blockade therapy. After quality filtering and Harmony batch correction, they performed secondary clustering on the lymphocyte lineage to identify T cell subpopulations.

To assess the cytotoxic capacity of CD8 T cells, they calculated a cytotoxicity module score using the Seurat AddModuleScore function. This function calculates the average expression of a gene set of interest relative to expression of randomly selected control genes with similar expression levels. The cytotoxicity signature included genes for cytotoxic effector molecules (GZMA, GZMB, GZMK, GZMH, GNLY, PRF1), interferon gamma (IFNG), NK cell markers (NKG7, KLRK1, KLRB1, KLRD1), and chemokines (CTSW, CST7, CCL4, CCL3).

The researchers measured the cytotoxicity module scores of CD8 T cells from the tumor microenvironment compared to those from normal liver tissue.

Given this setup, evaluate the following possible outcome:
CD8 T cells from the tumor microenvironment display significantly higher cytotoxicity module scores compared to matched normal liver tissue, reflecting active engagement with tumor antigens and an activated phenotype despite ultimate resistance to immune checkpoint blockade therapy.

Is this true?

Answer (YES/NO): NO